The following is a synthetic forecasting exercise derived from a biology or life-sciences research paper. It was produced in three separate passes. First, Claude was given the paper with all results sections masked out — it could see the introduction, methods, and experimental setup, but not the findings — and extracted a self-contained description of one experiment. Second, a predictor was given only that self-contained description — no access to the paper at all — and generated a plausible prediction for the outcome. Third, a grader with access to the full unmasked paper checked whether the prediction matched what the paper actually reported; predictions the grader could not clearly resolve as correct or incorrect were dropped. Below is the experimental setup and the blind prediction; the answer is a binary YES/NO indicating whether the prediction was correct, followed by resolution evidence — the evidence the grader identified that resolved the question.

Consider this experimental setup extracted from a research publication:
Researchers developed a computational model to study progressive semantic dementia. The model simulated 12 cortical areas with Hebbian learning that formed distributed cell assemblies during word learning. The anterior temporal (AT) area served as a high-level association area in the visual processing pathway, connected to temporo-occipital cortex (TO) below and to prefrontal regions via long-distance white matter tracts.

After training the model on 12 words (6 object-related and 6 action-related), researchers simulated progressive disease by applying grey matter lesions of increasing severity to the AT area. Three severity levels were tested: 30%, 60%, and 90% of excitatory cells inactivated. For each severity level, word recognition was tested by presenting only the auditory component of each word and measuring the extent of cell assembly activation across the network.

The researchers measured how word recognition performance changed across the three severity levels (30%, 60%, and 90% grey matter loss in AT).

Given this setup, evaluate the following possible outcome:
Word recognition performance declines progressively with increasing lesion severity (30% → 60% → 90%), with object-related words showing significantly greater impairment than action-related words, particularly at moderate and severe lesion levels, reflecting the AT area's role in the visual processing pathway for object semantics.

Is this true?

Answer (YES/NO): YES